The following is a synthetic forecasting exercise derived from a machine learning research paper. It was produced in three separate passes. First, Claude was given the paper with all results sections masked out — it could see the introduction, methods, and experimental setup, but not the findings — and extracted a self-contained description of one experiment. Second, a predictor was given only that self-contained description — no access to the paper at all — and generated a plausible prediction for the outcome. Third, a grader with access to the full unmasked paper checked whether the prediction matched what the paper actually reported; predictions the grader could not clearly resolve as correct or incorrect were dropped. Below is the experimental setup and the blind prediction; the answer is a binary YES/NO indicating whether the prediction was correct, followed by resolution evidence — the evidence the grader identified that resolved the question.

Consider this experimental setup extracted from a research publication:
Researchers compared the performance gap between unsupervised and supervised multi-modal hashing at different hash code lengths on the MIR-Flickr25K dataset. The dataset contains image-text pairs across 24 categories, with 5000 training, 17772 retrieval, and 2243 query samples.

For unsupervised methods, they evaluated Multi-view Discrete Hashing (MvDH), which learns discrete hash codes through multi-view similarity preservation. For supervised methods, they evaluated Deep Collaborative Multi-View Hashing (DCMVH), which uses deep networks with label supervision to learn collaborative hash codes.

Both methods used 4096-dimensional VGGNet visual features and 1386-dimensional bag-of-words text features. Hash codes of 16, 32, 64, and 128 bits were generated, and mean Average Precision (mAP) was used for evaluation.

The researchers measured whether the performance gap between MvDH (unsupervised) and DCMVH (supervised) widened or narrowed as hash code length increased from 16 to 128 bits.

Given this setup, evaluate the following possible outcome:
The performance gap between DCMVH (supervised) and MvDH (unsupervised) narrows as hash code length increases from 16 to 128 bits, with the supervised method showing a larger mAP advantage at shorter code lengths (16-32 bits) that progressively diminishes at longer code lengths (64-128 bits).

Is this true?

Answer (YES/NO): YES